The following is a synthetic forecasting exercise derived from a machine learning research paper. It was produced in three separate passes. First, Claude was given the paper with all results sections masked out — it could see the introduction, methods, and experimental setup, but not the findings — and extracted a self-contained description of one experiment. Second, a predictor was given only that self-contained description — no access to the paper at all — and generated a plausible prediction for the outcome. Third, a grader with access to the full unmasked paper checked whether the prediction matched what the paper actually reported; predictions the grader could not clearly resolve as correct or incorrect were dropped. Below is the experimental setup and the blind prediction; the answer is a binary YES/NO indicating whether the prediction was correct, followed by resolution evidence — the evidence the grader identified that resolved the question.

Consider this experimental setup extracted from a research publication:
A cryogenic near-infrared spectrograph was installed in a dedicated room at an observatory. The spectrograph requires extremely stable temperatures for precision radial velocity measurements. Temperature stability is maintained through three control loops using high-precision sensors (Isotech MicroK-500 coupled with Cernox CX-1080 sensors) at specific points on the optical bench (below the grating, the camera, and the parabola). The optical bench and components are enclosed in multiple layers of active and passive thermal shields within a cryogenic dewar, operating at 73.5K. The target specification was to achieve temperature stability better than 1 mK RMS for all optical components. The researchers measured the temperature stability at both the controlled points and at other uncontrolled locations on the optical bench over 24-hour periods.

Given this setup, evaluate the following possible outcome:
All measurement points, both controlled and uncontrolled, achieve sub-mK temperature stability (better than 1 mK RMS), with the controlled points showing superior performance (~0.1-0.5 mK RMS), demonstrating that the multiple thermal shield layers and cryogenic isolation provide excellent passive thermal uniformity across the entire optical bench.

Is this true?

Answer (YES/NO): NO